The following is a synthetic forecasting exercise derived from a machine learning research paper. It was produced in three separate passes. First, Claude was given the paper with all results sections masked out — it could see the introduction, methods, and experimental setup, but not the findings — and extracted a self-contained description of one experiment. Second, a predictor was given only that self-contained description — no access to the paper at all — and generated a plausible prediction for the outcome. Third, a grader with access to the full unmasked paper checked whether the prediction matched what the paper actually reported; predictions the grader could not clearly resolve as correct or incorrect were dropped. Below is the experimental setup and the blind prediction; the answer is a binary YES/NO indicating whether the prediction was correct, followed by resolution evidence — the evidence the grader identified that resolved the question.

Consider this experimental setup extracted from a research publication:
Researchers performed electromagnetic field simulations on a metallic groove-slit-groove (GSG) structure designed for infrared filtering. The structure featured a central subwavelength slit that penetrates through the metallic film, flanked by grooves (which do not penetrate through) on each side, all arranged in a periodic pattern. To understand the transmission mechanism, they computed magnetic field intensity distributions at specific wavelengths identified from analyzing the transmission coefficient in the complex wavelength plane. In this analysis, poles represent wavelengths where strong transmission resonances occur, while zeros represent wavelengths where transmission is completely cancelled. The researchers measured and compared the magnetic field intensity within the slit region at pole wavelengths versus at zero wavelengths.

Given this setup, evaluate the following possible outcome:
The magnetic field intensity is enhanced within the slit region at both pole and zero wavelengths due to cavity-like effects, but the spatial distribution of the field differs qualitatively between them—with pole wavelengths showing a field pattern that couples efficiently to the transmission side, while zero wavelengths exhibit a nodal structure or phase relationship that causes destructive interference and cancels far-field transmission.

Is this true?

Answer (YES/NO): NO